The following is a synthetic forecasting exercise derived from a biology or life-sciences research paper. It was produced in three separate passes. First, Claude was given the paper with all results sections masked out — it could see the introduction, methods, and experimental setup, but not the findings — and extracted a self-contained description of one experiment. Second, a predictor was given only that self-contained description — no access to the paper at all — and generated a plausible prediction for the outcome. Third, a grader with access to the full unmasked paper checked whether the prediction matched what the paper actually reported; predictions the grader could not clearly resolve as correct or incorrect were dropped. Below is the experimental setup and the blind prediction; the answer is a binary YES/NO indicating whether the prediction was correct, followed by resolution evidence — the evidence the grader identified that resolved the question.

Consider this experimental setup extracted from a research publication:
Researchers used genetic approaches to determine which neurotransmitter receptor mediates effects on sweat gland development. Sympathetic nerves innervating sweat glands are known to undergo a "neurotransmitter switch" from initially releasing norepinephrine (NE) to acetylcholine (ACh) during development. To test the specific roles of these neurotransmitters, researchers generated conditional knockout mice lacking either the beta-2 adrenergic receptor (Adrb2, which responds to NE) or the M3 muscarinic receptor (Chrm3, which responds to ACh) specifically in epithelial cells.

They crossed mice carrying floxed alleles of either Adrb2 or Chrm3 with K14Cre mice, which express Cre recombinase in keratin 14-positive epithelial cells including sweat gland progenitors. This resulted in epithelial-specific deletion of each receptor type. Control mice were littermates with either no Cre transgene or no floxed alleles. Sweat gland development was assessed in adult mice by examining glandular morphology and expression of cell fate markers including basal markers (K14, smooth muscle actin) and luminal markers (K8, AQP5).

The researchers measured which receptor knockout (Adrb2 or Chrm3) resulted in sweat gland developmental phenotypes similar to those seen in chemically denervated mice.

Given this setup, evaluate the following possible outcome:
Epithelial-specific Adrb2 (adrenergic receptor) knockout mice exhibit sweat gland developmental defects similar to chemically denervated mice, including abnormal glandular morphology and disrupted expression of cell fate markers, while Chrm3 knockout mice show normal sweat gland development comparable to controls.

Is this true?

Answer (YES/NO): NO